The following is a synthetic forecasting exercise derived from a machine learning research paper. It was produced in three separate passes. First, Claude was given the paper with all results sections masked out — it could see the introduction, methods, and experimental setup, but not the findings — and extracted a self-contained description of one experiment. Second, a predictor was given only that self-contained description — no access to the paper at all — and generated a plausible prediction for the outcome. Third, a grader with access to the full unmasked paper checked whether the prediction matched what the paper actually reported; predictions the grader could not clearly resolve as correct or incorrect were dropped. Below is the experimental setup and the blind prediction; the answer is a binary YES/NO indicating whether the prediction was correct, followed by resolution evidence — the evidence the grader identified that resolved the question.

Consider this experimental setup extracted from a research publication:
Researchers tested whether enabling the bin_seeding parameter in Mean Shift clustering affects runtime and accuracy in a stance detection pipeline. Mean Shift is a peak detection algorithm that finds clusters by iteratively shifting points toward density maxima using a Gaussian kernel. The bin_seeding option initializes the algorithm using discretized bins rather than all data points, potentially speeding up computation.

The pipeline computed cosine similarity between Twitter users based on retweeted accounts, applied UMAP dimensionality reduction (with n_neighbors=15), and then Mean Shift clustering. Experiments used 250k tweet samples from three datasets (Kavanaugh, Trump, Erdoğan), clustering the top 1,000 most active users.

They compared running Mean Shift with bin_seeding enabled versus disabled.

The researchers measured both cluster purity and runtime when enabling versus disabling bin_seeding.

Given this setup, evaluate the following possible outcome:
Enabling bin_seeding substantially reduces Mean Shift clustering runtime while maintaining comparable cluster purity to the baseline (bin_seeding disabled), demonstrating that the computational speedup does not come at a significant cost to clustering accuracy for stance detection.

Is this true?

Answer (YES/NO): YES